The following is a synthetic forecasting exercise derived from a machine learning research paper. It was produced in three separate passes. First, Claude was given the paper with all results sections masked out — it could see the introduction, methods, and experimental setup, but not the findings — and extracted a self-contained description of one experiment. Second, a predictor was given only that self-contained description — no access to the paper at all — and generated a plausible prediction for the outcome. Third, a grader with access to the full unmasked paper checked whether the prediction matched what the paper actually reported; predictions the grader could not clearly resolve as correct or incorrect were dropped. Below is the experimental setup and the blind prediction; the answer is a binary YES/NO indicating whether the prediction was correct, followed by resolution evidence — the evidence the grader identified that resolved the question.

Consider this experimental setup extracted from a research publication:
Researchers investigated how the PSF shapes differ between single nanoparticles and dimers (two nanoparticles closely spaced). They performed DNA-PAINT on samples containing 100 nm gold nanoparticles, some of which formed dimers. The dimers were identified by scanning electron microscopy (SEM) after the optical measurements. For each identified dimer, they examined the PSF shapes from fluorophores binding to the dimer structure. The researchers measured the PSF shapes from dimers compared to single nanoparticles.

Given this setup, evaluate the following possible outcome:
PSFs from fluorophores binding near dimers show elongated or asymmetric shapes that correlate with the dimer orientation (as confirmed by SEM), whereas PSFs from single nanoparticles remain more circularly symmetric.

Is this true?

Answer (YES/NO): YES